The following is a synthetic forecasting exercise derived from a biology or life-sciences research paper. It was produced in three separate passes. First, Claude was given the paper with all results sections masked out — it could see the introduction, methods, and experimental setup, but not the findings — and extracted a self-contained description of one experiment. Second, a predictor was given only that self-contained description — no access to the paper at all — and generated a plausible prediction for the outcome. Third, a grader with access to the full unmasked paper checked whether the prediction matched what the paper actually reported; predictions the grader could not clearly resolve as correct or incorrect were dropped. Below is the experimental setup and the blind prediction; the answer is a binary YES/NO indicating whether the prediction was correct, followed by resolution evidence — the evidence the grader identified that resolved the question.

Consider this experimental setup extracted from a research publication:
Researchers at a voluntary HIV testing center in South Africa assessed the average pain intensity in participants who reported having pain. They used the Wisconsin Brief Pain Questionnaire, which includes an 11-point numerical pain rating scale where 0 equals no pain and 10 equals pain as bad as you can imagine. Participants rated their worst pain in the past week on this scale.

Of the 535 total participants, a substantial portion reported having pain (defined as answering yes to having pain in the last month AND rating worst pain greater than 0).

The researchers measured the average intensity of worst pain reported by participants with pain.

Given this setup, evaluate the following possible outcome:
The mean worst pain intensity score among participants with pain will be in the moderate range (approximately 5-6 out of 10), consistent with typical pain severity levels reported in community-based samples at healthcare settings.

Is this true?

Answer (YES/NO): YES